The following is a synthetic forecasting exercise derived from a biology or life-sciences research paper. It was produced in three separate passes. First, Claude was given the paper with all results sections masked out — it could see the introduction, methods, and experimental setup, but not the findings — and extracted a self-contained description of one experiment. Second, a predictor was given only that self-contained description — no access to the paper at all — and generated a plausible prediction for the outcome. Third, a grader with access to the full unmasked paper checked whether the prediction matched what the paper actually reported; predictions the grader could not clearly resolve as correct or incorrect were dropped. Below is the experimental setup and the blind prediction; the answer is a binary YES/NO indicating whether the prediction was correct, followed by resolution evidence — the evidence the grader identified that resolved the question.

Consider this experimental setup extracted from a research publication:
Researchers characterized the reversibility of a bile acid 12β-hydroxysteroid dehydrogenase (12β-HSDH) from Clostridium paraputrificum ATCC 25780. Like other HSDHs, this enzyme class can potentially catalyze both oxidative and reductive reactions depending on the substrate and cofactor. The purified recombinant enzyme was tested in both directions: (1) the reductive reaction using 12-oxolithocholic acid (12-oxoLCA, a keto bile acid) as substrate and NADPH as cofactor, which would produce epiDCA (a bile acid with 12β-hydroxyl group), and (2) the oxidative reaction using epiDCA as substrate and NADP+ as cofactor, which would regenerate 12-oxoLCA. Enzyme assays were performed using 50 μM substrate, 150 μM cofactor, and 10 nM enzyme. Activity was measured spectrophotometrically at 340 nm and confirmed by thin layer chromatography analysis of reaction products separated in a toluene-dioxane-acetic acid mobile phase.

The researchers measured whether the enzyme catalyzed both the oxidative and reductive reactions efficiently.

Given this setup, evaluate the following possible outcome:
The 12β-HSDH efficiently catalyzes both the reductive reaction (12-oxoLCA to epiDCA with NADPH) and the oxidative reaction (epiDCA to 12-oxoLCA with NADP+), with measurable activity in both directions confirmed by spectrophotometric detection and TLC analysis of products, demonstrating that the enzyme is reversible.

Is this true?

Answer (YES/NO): YES